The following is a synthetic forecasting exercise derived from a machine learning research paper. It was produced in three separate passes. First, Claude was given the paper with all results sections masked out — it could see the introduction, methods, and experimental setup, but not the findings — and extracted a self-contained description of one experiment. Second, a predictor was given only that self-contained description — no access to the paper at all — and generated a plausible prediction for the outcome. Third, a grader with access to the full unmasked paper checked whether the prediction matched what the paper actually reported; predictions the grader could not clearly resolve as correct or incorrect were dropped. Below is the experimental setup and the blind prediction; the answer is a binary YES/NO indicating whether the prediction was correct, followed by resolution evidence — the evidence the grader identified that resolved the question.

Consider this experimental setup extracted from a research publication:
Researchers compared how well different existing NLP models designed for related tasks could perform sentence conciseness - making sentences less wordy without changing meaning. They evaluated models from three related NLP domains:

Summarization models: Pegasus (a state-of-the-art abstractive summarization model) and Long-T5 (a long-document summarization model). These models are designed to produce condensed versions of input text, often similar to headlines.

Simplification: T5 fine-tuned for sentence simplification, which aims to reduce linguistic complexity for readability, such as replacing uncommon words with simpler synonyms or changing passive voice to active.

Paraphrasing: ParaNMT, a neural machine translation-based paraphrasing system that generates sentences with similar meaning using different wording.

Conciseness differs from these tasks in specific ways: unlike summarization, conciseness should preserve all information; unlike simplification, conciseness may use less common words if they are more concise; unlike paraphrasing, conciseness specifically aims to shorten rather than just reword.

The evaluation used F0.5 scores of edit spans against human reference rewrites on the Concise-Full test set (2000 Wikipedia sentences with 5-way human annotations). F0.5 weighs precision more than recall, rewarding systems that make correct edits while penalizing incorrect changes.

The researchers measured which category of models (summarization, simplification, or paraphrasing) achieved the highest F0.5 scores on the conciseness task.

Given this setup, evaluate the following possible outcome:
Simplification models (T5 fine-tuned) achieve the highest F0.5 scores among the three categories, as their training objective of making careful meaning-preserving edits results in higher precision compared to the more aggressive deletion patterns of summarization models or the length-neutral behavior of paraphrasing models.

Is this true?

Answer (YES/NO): NO